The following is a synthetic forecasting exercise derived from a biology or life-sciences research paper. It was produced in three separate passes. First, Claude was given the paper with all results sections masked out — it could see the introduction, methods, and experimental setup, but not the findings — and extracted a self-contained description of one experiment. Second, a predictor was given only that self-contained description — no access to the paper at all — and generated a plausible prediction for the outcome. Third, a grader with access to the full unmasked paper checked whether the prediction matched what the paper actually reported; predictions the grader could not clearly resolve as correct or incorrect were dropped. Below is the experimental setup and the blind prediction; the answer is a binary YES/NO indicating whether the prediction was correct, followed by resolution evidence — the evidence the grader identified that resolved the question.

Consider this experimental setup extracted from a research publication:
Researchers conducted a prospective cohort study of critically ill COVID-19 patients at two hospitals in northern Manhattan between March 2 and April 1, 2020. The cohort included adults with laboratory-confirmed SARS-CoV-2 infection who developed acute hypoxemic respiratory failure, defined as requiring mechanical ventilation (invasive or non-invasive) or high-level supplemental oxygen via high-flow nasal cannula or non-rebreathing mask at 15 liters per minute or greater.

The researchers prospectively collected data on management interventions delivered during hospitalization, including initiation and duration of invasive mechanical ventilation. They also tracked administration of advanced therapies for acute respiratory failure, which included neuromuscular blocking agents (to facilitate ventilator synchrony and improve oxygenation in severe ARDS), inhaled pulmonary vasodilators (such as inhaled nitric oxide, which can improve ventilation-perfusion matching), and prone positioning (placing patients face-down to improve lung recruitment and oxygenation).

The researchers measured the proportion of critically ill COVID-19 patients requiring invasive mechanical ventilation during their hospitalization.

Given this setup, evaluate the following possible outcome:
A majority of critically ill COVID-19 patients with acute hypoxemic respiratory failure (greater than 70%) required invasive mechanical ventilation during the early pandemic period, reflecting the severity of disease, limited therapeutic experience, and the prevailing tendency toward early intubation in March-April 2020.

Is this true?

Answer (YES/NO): YES